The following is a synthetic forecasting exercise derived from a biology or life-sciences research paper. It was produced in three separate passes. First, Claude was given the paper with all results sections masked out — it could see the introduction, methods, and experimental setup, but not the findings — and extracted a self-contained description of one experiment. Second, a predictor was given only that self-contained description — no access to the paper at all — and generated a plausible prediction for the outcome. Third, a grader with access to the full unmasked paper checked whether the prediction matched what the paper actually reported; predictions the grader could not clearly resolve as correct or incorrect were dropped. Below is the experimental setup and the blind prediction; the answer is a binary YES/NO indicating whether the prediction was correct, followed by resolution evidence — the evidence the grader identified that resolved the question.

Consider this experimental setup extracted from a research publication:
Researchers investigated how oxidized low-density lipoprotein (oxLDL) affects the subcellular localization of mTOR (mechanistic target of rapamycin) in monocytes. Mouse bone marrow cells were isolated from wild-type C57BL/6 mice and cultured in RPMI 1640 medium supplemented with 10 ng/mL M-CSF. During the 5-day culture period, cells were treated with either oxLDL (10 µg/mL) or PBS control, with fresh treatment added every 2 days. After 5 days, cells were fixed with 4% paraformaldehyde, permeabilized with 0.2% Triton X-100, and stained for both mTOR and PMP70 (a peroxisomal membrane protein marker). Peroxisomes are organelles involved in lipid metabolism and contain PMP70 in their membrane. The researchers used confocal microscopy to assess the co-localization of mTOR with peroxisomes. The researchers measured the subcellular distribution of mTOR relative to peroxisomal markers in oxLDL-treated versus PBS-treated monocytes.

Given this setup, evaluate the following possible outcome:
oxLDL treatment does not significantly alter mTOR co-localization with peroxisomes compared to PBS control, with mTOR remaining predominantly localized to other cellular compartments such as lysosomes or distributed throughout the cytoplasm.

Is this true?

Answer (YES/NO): NO